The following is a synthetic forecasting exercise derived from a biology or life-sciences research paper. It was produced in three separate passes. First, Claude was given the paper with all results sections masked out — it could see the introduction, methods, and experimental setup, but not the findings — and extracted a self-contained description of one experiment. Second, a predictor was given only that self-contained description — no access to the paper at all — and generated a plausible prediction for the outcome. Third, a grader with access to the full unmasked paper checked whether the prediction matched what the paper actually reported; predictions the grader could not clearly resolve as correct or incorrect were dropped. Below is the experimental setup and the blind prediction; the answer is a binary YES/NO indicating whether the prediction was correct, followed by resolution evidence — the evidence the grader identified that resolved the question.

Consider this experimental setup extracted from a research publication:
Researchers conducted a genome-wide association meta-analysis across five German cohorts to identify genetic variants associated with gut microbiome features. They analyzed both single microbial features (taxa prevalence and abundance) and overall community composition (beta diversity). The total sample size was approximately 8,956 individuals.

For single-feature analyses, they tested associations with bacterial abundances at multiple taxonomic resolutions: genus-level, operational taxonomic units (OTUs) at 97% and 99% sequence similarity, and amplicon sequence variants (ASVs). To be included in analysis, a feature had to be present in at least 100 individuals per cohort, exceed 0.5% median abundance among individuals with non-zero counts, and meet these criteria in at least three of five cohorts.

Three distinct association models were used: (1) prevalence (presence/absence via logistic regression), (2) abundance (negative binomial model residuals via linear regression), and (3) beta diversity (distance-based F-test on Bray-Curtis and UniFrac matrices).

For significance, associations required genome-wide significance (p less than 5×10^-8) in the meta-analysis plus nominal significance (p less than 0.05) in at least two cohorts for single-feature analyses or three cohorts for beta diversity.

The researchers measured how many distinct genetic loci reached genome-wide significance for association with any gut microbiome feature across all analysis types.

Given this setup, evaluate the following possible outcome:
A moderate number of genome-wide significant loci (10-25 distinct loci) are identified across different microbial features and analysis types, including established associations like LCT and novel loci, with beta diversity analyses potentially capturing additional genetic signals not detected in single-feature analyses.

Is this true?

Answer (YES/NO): NO